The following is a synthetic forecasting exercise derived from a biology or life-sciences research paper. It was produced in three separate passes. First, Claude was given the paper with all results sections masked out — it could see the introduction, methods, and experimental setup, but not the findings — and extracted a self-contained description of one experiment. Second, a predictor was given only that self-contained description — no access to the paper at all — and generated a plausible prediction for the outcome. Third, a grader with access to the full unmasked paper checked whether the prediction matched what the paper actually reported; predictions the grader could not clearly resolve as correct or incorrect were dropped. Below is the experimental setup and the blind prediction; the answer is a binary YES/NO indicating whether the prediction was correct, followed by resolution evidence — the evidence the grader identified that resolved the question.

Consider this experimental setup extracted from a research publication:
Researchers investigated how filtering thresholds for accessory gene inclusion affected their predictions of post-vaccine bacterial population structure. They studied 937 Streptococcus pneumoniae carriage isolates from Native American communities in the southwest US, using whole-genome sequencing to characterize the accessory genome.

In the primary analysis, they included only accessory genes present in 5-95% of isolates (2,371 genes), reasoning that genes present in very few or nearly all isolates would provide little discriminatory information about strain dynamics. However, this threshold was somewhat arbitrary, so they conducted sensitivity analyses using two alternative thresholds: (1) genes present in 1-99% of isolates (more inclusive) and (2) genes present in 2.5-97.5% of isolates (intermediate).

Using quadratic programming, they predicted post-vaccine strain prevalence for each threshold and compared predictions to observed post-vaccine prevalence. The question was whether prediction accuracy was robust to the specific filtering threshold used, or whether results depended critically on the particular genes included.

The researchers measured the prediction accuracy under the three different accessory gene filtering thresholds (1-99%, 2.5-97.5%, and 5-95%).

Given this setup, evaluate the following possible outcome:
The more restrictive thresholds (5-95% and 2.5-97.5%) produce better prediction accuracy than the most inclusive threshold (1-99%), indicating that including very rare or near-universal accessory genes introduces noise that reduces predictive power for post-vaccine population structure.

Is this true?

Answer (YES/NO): NO